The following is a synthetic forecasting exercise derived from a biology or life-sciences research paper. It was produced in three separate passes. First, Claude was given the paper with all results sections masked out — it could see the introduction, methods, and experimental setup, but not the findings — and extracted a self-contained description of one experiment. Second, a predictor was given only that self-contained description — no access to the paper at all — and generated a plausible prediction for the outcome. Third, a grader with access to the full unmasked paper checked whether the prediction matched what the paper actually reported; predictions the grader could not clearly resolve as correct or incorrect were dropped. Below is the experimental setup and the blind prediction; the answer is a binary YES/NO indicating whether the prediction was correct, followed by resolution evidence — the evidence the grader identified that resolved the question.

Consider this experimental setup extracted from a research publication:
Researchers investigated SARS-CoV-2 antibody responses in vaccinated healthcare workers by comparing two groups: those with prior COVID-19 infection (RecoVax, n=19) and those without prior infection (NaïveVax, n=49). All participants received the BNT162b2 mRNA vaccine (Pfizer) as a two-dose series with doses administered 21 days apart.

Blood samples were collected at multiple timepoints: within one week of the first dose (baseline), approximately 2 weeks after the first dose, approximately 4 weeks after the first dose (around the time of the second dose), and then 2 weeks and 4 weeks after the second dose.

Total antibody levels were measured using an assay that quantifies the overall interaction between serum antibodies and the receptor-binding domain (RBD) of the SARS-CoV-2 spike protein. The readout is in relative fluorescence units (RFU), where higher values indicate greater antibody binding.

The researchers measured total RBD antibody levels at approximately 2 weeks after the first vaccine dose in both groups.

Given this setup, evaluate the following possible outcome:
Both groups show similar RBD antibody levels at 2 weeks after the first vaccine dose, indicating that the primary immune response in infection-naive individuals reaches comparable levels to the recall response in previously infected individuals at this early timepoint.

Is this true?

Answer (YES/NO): NO